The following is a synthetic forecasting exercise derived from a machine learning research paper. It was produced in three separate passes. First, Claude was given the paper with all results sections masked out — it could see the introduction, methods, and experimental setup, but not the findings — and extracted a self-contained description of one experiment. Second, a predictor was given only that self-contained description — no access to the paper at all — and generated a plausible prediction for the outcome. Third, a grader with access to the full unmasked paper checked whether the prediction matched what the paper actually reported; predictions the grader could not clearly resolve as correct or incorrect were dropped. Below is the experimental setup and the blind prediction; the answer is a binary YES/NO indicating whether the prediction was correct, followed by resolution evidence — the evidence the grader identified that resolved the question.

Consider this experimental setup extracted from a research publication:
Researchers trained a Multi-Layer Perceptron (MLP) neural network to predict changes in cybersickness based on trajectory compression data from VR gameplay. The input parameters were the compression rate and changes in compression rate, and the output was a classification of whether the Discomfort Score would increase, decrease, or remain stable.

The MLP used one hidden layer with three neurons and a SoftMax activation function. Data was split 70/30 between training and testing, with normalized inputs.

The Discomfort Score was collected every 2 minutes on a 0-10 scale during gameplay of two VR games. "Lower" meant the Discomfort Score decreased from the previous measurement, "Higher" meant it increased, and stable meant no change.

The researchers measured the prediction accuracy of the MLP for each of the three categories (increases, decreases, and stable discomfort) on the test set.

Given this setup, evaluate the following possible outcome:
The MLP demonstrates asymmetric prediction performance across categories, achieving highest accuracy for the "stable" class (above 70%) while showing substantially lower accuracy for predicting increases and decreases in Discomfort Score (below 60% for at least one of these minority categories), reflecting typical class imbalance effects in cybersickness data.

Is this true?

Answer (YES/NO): NO